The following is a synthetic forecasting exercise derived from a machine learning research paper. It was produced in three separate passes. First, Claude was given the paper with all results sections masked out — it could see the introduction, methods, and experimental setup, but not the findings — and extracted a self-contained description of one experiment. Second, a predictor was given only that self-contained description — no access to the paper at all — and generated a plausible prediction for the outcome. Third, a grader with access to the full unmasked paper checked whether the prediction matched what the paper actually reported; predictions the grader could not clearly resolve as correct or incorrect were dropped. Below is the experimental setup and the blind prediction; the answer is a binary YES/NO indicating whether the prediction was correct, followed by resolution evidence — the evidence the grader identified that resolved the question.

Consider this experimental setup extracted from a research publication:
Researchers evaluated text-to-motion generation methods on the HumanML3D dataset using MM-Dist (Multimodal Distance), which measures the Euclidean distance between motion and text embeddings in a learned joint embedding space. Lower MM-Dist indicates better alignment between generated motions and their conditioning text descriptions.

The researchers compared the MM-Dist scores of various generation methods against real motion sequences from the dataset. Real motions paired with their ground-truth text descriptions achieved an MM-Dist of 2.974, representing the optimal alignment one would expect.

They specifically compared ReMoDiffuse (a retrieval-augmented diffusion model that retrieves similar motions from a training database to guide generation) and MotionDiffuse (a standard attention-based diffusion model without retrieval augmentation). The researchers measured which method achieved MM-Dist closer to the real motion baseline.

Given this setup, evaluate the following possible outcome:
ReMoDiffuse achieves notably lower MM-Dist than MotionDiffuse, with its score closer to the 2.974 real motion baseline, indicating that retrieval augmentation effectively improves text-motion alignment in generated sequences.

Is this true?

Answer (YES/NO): YES